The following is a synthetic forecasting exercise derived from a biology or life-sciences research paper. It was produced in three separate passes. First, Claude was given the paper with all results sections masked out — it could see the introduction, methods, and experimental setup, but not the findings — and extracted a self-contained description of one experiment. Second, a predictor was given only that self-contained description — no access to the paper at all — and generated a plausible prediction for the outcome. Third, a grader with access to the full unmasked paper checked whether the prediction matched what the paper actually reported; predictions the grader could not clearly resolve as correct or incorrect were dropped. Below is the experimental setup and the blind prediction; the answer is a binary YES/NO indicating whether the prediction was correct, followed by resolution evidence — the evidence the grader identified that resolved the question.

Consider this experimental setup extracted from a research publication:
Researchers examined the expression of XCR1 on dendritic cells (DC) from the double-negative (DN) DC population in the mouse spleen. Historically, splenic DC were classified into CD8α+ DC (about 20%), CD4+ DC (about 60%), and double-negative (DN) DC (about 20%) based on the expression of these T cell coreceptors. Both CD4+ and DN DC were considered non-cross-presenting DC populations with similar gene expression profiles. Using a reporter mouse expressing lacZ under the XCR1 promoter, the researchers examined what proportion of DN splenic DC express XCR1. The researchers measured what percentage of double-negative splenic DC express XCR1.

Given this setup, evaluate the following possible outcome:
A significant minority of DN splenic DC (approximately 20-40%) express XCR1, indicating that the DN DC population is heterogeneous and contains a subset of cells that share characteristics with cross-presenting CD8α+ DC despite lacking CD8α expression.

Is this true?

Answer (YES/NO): NO